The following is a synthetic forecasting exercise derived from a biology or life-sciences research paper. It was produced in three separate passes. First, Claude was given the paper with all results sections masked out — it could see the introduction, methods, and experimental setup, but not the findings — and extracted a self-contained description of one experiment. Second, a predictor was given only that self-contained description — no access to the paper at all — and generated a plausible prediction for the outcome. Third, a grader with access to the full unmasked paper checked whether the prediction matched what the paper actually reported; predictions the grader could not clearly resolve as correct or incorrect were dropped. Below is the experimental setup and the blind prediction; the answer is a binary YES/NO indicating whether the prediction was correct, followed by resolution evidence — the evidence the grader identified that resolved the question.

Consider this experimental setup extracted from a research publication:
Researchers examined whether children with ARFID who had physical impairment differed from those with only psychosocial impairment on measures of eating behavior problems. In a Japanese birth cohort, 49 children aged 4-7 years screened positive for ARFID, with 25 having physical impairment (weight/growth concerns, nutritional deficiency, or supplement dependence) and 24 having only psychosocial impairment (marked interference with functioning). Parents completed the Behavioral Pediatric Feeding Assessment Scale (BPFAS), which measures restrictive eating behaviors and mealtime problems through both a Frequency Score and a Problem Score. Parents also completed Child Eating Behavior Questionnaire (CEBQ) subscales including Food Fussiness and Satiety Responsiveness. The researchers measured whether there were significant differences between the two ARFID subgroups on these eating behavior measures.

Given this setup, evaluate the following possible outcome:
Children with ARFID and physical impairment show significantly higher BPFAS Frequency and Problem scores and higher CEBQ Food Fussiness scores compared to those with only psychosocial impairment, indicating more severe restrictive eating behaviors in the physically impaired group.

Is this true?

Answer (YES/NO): NO